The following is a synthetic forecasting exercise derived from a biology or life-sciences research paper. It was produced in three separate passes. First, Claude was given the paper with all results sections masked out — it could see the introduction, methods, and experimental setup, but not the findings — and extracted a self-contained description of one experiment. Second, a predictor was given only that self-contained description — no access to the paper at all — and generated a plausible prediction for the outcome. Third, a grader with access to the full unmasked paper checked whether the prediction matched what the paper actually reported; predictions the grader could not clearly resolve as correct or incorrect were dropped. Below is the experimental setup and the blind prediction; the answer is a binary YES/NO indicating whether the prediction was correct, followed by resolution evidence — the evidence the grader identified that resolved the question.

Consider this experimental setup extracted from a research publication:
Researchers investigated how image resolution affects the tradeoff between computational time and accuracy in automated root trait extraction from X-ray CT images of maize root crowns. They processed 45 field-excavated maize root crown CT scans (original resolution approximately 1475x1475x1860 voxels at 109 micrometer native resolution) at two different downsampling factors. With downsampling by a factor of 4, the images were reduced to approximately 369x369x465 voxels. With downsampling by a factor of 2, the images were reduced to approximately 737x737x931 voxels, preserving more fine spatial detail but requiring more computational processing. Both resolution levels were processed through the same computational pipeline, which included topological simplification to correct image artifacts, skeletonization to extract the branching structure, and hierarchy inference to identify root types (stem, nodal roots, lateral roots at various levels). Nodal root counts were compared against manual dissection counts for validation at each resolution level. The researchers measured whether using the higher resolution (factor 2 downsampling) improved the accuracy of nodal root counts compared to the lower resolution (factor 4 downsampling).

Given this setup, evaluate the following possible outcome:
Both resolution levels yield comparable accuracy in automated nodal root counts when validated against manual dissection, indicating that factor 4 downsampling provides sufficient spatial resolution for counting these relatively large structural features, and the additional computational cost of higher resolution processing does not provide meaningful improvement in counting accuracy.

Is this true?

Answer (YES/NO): YES